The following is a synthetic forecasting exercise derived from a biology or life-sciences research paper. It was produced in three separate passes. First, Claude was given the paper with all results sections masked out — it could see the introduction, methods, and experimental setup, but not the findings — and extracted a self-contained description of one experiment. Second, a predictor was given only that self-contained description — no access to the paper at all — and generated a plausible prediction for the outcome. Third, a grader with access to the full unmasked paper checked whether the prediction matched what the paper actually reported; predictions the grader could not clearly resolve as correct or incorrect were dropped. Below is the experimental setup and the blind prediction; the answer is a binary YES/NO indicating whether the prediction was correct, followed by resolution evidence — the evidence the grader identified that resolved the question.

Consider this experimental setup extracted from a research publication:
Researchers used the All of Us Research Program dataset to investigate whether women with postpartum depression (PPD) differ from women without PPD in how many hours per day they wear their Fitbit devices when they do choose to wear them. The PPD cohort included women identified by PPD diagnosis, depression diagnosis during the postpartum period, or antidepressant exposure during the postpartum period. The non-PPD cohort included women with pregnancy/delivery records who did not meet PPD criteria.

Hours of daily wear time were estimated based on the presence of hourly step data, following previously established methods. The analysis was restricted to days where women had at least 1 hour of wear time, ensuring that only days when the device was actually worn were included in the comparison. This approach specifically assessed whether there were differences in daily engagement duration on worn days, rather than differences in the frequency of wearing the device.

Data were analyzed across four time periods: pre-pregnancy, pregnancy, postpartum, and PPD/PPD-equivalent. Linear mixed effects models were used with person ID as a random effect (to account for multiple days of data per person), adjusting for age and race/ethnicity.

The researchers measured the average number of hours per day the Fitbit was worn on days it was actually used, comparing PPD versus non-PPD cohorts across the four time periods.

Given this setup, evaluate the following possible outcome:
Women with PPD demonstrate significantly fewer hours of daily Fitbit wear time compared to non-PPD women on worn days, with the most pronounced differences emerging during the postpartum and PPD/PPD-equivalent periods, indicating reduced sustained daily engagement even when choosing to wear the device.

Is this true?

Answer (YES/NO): NO